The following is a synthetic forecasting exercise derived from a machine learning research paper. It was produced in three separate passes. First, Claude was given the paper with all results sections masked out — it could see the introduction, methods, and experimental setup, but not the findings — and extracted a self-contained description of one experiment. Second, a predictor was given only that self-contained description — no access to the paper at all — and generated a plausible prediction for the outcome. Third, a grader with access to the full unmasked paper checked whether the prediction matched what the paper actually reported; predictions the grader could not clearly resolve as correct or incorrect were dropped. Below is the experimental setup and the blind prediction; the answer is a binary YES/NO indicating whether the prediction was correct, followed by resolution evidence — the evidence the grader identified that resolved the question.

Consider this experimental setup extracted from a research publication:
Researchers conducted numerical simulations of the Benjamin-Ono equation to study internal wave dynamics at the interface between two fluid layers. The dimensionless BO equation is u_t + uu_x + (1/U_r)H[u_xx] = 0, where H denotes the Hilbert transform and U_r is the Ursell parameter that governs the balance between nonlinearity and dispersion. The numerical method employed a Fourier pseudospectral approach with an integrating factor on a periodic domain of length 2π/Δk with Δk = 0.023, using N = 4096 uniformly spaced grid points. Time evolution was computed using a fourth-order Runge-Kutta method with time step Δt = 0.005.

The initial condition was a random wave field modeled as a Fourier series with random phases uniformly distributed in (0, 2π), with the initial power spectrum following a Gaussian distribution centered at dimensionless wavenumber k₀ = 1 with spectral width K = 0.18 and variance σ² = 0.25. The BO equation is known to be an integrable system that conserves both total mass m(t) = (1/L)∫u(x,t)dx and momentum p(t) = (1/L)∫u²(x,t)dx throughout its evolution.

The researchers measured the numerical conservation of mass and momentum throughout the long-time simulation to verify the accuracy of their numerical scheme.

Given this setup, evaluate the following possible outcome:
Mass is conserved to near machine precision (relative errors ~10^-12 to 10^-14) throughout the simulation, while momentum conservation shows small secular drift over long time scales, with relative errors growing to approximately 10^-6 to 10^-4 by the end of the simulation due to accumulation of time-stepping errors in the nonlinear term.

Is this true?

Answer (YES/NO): NO